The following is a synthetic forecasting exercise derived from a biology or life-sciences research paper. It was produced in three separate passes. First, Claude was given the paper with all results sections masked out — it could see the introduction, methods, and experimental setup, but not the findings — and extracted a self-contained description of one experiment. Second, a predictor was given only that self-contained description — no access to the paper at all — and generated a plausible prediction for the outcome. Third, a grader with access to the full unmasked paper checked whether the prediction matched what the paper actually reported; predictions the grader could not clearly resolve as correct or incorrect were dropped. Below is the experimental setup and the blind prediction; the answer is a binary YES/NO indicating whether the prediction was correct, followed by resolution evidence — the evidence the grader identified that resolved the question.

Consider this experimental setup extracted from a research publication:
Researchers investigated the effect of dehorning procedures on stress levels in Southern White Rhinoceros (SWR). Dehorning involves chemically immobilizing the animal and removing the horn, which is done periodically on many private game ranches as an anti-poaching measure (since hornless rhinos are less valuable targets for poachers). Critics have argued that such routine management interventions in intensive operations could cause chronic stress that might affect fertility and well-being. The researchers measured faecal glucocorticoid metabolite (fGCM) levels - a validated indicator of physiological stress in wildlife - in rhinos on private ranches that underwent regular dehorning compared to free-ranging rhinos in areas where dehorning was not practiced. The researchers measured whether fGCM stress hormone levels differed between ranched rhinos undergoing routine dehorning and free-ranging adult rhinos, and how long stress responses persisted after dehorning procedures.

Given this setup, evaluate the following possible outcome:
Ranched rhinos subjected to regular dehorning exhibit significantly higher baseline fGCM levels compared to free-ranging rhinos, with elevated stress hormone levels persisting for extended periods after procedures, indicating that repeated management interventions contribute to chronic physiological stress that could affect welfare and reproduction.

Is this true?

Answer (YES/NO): NO